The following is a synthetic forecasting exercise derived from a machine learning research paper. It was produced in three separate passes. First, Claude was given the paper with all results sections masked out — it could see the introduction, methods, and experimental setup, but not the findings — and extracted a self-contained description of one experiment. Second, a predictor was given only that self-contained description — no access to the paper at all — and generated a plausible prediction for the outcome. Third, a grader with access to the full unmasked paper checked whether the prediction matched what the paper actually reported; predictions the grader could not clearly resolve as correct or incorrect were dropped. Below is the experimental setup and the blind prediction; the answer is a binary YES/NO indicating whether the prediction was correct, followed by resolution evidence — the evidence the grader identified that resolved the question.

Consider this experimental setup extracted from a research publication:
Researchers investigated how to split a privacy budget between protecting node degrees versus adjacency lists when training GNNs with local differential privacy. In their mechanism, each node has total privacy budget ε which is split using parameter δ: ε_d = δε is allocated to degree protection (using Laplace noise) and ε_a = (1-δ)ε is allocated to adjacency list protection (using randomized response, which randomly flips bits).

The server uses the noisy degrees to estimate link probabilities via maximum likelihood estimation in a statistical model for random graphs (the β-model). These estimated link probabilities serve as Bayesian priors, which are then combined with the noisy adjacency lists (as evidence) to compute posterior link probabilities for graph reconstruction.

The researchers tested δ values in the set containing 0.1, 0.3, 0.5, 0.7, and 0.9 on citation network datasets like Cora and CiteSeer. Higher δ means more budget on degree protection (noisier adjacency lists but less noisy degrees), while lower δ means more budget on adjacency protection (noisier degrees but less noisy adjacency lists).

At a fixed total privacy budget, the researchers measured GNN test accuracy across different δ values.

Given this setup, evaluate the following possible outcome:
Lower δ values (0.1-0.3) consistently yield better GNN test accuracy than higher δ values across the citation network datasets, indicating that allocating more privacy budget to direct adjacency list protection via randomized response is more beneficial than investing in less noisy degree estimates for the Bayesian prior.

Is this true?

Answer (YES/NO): NO